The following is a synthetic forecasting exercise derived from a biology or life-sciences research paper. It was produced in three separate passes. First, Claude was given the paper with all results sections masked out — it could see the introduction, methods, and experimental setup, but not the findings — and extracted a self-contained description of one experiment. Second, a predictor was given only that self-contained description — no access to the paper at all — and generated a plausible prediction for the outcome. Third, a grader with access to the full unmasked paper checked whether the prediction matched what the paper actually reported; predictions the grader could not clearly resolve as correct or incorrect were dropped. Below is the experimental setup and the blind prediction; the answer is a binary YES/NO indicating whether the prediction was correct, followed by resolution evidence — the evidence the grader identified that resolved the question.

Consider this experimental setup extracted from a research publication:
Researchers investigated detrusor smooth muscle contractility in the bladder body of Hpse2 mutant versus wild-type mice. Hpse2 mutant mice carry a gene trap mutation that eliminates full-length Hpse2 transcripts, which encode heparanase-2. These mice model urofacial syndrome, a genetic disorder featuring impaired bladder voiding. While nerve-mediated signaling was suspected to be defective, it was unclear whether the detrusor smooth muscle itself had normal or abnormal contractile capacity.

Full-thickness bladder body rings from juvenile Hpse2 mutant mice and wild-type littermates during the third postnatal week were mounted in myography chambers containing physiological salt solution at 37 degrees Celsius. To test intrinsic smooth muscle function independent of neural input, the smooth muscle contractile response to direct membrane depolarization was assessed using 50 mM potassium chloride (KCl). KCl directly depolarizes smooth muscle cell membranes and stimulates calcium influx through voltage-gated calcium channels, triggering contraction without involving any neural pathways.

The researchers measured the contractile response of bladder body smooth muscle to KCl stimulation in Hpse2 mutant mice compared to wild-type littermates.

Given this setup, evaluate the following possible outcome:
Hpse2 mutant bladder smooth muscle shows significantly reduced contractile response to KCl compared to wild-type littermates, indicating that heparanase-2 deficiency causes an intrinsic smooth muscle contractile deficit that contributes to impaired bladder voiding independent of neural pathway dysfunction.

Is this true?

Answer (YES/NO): NO